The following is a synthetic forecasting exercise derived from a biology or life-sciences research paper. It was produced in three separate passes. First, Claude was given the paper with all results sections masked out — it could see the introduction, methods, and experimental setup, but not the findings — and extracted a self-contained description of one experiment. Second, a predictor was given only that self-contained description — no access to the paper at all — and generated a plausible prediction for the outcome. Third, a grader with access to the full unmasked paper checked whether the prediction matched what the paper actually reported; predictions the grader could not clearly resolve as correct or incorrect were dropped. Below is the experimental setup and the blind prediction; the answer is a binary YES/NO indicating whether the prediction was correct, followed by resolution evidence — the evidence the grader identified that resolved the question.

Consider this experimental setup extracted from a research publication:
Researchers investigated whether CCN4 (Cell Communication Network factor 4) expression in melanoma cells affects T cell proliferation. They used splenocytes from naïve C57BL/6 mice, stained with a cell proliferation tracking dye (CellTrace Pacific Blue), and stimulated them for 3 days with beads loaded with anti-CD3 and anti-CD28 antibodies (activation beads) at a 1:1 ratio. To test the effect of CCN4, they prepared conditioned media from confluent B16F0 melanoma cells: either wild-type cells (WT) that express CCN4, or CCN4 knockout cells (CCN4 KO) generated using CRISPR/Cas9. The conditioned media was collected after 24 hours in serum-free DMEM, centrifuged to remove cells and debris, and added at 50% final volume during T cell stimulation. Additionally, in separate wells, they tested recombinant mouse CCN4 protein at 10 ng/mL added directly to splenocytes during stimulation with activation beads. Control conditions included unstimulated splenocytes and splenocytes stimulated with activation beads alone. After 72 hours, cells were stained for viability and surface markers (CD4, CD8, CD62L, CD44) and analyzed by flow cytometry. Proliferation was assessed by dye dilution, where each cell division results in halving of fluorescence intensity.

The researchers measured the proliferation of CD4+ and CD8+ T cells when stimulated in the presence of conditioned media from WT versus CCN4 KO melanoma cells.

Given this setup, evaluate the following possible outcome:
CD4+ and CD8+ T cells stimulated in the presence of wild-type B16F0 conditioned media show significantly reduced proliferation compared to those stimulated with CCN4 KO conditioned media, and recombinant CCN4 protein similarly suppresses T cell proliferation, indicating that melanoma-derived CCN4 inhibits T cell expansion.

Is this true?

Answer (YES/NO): NO